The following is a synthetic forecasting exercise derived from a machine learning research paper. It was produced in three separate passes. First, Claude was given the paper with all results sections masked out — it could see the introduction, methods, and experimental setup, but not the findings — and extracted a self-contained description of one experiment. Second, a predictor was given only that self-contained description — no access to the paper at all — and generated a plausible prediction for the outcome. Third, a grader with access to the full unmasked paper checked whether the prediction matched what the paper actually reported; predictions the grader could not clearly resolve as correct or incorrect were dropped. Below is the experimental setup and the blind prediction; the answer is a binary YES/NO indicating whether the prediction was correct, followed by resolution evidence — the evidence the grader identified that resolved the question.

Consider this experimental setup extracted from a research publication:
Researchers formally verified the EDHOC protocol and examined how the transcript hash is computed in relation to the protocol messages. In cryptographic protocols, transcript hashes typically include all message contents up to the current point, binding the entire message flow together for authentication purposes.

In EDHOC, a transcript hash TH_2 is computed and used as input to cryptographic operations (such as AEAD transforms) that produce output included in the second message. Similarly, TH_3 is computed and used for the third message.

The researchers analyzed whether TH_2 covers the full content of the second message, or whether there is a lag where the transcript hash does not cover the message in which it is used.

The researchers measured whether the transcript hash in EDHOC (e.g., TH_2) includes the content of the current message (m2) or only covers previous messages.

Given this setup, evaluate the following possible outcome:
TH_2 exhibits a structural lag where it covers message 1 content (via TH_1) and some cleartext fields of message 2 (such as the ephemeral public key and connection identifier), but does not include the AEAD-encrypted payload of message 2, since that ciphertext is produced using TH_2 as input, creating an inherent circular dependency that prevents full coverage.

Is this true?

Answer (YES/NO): YES